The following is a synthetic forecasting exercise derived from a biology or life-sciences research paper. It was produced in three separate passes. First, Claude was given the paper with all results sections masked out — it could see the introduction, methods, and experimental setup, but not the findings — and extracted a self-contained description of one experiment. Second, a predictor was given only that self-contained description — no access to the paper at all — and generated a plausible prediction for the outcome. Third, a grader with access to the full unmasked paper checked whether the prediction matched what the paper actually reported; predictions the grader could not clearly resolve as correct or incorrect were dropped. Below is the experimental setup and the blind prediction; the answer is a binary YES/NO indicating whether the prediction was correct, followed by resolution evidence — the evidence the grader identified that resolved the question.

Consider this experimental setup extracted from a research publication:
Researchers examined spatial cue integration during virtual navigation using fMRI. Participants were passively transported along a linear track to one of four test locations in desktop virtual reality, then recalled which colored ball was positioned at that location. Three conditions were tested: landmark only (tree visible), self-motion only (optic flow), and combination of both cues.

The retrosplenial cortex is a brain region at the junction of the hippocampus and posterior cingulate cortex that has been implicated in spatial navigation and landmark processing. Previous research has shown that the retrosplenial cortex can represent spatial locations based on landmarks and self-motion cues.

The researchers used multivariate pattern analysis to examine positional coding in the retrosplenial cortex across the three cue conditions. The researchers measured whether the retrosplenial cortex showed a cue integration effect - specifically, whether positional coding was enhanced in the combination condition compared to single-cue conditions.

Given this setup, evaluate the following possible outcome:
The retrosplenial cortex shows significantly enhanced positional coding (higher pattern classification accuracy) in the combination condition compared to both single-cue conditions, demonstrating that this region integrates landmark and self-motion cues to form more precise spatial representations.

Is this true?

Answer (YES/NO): NO